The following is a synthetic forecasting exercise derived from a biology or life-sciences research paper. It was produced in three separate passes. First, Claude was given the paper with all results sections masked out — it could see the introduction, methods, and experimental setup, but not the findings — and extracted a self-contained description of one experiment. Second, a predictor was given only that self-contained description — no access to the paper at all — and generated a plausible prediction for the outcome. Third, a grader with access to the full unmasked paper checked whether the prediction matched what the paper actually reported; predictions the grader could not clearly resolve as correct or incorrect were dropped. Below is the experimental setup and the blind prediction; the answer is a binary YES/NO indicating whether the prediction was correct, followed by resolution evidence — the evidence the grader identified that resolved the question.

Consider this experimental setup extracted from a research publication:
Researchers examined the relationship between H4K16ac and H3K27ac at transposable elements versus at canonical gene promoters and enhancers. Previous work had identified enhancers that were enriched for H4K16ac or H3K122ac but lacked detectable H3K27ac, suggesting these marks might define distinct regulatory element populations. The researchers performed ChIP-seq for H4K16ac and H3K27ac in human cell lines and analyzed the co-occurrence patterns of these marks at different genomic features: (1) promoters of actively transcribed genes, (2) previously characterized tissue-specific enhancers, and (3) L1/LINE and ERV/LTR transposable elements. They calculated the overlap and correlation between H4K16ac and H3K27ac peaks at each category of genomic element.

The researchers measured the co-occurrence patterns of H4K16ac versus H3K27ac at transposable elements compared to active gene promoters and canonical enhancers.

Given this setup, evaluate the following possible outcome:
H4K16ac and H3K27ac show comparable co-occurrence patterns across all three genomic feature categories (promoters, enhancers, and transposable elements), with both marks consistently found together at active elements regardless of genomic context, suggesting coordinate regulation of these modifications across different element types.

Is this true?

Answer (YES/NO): NO